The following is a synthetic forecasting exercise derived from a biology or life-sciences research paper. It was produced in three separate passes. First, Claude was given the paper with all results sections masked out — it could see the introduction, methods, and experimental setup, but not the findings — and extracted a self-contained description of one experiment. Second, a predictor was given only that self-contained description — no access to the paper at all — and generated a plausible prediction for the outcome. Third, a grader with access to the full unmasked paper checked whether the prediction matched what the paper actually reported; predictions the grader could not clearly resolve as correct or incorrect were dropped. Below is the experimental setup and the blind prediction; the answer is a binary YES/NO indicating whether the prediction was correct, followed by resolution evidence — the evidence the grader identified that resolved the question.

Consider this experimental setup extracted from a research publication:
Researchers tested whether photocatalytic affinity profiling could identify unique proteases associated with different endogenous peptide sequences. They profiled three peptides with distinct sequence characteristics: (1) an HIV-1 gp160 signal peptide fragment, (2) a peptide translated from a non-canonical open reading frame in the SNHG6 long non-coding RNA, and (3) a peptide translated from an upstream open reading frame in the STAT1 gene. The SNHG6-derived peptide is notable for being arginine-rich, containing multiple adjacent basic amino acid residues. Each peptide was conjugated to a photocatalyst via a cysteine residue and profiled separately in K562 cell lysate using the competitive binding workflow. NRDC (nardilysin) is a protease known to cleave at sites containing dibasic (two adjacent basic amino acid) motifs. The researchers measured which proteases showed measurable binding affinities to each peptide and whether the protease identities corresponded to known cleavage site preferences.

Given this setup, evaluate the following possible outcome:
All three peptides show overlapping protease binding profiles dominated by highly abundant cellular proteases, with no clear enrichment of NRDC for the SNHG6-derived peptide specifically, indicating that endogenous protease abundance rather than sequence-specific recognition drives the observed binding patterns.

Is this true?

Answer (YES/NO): NO